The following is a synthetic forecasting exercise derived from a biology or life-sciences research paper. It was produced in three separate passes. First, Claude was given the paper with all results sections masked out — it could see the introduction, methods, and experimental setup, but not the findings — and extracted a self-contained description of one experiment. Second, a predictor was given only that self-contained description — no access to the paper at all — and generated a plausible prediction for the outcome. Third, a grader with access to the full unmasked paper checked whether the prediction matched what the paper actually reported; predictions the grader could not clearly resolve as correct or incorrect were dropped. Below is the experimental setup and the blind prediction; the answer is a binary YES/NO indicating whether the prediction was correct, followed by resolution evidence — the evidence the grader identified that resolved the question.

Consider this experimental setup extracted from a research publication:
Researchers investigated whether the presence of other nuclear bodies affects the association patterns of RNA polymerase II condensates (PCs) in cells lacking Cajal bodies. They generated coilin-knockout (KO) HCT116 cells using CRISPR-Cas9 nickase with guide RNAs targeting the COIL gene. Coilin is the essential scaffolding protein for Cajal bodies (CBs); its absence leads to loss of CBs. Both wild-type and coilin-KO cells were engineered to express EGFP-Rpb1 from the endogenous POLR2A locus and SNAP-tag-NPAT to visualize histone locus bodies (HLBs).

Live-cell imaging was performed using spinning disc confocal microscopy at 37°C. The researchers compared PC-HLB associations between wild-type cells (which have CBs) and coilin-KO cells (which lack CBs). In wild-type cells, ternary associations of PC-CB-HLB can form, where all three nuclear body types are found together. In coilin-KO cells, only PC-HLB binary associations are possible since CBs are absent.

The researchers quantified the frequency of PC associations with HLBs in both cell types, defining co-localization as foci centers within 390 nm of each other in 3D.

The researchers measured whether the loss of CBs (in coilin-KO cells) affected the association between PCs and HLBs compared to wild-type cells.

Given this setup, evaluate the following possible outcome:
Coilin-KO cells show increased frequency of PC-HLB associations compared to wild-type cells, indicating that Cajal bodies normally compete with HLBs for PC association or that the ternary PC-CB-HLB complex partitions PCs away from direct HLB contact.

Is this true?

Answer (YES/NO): YES